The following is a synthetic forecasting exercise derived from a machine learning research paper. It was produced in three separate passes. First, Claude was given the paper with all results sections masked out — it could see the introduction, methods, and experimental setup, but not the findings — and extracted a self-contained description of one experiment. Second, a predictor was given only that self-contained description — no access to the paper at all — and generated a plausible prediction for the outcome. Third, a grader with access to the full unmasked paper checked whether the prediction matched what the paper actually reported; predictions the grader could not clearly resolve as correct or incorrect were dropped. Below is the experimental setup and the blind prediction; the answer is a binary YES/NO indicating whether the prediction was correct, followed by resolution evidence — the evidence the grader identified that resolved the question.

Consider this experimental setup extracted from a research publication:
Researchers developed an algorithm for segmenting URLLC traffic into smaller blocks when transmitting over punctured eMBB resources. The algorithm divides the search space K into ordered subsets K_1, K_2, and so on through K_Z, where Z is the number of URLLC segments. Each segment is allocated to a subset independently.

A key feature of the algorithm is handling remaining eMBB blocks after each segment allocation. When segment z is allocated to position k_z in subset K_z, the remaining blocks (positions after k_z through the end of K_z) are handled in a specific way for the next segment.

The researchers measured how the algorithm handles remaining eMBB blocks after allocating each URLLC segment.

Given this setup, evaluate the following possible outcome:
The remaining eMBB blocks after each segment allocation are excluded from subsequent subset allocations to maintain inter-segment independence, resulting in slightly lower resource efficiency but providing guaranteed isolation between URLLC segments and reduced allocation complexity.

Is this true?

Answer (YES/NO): NO